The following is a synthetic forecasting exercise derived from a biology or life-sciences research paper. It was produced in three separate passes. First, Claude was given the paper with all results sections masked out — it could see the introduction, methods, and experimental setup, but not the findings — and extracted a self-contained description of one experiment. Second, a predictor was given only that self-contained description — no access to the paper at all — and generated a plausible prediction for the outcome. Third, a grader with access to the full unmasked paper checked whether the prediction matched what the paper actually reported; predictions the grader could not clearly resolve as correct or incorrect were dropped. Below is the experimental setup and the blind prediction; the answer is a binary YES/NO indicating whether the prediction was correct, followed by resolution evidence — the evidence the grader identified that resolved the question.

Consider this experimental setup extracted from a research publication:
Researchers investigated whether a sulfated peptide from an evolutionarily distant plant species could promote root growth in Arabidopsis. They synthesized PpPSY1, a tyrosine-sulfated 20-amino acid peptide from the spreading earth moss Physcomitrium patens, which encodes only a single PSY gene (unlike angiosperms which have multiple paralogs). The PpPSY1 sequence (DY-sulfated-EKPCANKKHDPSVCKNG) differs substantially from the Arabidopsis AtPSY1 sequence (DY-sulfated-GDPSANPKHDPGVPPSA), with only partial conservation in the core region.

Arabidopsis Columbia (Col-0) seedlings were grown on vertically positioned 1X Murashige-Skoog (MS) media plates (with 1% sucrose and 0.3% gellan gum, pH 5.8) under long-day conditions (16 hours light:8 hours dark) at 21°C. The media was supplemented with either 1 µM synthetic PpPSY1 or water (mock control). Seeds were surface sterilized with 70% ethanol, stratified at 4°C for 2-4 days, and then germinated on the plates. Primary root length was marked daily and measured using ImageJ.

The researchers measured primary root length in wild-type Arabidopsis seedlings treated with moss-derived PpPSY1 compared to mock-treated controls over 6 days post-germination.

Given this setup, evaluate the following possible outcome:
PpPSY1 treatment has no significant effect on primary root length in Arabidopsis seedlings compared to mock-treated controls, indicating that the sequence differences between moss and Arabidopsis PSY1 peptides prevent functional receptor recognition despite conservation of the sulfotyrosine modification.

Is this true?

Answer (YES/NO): NO